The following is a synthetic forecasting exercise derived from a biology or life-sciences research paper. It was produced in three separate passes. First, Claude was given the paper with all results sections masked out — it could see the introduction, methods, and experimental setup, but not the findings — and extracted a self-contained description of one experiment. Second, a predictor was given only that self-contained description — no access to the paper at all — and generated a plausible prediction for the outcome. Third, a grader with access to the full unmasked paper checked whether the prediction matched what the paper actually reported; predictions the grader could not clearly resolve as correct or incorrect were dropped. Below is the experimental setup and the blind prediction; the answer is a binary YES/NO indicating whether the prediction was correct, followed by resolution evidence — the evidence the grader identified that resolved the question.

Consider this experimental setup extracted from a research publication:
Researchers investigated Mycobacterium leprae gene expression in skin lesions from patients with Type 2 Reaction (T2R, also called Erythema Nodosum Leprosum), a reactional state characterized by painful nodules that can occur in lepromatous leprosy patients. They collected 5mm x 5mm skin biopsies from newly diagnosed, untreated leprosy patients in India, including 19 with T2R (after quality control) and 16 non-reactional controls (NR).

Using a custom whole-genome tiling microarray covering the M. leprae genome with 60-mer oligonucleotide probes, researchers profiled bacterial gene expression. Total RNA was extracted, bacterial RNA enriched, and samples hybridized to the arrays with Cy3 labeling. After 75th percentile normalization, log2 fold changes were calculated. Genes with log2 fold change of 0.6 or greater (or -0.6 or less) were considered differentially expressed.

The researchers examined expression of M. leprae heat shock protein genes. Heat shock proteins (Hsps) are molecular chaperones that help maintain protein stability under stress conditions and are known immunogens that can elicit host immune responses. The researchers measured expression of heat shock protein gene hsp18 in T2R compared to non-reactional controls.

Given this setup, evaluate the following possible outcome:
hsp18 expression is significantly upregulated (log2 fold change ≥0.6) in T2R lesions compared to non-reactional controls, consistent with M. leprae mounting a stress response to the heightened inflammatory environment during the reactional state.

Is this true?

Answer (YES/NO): NO